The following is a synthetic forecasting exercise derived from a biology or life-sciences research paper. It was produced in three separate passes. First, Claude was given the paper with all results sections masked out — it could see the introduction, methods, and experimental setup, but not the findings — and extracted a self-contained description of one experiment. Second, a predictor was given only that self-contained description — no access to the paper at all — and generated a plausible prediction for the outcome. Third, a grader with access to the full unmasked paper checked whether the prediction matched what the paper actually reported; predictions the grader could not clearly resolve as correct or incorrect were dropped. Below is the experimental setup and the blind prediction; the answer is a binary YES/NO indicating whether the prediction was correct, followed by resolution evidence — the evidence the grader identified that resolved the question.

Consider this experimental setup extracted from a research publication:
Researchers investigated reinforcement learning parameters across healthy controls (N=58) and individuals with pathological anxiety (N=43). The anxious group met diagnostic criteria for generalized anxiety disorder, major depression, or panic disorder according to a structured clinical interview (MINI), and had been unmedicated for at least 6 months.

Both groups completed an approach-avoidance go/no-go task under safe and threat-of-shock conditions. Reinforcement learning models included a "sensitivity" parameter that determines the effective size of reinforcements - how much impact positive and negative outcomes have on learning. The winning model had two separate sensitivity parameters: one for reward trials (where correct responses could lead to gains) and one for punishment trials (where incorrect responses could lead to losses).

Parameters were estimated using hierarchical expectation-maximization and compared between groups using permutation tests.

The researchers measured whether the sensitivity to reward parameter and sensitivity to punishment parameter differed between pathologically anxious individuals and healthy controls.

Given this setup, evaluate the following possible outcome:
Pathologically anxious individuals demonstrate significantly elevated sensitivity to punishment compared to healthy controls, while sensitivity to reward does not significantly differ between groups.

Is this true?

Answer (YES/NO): NO